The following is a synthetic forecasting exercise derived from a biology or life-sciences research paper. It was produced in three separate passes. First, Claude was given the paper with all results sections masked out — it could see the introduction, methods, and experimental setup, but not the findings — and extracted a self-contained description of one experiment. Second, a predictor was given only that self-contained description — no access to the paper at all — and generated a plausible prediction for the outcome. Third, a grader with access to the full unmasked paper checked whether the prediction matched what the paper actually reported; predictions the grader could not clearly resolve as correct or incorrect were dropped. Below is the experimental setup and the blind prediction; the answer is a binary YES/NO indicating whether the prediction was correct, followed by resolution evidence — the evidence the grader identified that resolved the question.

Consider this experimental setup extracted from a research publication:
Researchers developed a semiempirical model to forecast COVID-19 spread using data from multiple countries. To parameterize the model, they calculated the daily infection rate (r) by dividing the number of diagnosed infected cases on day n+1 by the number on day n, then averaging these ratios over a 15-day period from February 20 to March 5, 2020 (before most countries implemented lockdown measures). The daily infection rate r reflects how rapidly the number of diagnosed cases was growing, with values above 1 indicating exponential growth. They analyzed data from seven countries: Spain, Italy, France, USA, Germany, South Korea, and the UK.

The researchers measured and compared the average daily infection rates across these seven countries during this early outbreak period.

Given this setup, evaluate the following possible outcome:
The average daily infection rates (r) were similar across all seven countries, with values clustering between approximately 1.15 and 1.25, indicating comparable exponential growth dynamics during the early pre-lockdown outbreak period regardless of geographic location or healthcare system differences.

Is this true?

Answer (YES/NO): NO